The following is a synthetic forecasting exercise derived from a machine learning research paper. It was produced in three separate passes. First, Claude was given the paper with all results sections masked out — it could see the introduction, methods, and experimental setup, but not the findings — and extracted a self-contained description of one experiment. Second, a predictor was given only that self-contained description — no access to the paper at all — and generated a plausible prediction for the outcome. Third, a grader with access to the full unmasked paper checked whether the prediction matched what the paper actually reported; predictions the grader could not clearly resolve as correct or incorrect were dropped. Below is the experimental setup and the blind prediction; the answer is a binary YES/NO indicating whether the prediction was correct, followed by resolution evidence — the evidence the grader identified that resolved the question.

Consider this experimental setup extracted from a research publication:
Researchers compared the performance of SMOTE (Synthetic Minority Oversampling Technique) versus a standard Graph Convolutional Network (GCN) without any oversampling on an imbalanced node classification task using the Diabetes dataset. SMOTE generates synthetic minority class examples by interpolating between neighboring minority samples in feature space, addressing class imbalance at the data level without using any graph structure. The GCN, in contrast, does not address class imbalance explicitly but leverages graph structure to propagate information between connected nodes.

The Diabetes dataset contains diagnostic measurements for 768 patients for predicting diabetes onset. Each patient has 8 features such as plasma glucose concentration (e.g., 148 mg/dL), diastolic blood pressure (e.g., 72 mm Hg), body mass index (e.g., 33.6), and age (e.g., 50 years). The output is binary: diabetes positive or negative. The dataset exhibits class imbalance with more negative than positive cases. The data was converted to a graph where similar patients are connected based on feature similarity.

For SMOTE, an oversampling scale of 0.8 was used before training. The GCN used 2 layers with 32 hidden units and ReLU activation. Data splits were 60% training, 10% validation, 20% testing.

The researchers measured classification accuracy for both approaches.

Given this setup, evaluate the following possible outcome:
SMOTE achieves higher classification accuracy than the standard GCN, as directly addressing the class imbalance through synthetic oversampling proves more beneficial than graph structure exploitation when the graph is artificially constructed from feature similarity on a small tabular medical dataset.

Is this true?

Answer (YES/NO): NO